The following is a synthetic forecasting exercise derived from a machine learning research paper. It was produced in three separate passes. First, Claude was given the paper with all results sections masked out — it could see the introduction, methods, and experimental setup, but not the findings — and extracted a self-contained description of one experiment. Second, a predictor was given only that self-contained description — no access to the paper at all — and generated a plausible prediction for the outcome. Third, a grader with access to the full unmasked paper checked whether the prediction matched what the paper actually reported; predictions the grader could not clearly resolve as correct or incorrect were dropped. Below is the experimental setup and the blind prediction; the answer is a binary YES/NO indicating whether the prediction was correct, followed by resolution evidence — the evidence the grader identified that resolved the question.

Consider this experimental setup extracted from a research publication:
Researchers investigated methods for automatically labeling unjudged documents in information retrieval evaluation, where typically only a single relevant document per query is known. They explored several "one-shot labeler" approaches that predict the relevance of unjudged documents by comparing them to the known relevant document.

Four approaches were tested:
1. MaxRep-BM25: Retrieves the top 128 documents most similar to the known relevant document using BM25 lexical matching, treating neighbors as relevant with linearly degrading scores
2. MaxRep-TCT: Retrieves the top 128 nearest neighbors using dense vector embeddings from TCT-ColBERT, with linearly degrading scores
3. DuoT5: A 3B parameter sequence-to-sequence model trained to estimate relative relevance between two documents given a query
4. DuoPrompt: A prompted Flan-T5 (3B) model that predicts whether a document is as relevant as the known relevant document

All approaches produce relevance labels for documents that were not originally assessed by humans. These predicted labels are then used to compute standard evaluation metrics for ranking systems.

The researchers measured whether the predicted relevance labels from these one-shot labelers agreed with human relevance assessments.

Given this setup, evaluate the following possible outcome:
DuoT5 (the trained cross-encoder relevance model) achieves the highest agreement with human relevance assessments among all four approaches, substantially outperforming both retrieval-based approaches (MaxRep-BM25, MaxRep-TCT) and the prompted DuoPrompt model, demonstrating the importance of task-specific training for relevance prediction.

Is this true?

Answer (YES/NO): NO